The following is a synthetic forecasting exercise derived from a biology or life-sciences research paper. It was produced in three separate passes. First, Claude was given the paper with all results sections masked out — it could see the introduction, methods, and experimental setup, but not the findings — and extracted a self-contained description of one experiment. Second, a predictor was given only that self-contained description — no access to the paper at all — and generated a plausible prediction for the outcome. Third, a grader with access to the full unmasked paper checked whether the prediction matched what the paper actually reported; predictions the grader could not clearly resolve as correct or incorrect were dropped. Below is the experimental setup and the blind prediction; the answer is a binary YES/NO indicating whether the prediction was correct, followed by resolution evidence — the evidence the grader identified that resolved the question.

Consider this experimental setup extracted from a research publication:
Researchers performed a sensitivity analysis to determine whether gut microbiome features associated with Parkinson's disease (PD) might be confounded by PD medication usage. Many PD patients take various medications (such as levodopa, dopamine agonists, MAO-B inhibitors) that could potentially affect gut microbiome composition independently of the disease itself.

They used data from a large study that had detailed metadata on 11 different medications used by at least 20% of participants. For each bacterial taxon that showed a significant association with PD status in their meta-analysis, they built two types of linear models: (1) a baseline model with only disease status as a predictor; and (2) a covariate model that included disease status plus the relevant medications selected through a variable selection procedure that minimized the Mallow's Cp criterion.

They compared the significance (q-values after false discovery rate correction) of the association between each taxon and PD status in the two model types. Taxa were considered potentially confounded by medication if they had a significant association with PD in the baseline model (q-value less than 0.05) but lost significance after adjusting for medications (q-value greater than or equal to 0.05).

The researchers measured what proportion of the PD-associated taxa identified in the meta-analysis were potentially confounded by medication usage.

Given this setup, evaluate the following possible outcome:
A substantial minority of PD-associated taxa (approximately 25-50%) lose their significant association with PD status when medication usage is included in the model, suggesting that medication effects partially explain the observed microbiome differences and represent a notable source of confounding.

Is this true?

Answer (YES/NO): NO